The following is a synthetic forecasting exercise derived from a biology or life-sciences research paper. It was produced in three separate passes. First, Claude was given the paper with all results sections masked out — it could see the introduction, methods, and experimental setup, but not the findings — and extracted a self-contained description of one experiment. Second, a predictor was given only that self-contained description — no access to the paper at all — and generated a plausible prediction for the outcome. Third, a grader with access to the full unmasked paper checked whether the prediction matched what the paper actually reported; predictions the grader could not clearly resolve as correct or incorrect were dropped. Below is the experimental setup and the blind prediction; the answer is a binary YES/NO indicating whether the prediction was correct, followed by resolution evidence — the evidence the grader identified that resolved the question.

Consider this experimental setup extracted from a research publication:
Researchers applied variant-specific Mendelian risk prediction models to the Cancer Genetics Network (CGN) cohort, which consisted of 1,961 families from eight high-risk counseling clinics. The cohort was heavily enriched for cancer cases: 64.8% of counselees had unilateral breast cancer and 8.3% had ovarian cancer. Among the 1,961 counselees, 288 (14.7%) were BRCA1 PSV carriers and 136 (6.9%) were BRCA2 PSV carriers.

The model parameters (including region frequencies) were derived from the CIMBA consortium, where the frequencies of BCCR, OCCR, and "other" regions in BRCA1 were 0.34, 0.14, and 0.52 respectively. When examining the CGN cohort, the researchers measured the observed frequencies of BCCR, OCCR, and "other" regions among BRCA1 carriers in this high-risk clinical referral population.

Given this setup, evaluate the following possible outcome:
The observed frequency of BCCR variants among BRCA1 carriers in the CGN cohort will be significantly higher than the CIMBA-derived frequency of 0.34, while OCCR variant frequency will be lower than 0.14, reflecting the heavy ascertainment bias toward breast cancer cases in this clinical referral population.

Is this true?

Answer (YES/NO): YES